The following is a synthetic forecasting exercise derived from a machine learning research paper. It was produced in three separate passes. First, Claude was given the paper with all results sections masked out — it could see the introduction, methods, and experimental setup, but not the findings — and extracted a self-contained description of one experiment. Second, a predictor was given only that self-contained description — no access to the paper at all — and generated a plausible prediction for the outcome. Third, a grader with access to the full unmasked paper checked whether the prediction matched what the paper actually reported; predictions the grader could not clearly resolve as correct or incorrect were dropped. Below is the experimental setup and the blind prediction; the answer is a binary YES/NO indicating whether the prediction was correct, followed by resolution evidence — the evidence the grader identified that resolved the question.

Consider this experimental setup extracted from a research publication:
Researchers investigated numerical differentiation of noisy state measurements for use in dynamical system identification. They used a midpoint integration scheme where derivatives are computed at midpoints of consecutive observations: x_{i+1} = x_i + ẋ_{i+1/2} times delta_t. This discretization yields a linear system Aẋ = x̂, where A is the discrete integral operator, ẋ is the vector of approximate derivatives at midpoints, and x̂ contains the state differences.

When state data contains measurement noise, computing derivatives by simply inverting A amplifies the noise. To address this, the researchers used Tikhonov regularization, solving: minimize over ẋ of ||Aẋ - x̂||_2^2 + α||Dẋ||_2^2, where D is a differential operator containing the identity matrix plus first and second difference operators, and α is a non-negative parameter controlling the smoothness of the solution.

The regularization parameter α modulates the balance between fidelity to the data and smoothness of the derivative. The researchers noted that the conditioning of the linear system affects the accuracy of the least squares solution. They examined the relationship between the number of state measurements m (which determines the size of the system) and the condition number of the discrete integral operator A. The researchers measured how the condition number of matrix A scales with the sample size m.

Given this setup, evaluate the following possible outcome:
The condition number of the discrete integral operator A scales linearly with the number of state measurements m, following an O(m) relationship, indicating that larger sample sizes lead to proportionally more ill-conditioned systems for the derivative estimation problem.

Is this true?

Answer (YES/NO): YES